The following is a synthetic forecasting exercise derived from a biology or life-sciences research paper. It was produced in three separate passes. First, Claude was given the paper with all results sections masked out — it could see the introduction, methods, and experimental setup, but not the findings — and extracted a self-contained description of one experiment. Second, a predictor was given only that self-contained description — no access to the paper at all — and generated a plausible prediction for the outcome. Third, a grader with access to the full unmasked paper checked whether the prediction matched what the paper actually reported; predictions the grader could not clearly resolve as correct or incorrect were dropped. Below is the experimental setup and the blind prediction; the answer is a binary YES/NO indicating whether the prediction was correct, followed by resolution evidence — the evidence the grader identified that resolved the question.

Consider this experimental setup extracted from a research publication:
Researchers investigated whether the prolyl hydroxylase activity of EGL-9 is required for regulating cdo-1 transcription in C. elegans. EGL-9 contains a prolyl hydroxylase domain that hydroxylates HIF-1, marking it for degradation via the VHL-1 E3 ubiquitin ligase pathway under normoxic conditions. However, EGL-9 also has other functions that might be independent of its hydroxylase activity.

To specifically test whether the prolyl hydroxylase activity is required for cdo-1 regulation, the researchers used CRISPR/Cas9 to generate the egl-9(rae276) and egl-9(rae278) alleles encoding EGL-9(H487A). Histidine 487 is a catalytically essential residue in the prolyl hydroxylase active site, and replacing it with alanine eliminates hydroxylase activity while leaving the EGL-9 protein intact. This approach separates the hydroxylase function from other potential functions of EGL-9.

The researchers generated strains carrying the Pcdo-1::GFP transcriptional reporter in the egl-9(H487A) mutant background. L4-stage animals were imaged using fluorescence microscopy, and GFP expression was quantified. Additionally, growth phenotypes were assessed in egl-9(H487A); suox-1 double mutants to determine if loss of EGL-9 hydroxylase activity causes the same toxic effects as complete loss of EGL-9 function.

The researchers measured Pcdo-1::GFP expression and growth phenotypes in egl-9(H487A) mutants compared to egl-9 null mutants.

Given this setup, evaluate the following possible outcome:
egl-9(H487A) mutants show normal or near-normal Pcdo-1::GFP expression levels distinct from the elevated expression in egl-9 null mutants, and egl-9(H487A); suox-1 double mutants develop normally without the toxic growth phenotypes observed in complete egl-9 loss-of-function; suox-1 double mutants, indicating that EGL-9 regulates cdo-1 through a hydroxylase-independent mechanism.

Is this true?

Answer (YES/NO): YES